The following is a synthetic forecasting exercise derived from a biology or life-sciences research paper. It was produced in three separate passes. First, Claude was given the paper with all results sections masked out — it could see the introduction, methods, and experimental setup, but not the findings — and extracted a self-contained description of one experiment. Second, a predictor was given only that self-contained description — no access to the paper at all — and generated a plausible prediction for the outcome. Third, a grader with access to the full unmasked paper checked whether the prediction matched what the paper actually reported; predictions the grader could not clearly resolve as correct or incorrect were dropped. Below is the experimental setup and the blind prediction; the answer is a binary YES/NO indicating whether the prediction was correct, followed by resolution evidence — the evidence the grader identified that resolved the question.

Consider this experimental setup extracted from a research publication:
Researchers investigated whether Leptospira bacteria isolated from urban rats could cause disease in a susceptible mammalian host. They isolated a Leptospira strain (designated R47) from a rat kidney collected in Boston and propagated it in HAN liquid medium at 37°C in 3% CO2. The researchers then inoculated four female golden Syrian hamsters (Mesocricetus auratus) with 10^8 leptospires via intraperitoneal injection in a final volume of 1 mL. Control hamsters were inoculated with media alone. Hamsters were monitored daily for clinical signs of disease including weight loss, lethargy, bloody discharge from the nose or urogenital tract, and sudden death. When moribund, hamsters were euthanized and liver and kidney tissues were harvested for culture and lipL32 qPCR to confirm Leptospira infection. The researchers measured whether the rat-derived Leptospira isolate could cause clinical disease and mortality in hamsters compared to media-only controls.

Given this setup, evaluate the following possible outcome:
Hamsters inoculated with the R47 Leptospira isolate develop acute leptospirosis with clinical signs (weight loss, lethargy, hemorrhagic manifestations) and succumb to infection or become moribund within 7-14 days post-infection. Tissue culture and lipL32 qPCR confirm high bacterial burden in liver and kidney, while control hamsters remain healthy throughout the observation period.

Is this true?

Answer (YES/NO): NO